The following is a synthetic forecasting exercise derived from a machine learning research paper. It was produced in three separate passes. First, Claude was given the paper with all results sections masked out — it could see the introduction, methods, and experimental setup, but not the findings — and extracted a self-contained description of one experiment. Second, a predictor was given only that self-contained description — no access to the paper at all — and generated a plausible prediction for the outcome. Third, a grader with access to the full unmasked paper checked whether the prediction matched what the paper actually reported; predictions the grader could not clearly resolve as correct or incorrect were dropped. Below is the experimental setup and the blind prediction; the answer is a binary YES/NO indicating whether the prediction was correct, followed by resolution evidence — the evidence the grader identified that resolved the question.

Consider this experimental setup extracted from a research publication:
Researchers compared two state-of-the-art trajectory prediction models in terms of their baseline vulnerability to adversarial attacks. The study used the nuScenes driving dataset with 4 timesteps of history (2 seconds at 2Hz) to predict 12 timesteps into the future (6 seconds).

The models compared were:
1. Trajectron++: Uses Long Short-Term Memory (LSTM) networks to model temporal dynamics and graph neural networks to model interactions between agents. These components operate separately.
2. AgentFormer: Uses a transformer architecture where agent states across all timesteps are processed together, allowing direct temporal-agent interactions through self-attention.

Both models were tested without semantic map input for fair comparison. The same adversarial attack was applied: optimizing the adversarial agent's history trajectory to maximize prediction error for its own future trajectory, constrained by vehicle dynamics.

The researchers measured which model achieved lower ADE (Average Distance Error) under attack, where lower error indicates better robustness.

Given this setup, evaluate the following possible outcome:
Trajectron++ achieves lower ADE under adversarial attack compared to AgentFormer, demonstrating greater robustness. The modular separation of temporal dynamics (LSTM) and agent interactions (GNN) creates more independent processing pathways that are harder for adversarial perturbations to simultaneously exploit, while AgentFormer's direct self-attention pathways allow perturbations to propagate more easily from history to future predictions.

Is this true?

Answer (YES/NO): YES